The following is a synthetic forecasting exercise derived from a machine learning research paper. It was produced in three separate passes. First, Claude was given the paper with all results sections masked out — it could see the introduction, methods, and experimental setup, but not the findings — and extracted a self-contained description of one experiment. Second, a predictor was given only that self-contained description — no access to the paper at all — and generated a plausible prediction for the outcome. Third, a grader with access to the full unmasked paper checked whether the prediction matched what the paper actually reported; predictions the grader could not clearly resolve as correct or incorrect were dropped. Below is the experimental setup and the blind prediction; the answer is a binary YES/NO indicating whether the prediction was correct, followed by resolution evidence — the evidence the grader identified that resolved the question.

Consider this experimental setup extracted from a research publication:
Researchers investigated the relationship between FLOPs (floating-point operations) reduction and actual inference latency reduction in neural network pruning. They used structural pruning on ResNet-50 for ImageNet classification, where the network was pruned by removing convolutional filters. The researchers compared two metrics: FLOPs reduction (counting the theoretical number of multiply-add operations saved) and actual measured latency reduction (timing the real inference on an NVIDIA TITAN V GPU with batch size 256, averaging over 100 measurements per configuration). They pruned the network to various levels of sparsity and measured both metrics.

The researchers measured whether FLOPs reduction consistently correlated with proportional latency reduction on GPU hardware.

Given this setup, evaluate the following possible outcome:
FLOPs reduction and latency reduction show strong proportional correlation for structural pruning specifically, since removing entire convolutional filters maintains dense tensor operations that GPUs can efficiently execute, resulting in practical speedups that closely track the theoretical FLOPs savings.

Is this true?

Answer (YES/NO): NO